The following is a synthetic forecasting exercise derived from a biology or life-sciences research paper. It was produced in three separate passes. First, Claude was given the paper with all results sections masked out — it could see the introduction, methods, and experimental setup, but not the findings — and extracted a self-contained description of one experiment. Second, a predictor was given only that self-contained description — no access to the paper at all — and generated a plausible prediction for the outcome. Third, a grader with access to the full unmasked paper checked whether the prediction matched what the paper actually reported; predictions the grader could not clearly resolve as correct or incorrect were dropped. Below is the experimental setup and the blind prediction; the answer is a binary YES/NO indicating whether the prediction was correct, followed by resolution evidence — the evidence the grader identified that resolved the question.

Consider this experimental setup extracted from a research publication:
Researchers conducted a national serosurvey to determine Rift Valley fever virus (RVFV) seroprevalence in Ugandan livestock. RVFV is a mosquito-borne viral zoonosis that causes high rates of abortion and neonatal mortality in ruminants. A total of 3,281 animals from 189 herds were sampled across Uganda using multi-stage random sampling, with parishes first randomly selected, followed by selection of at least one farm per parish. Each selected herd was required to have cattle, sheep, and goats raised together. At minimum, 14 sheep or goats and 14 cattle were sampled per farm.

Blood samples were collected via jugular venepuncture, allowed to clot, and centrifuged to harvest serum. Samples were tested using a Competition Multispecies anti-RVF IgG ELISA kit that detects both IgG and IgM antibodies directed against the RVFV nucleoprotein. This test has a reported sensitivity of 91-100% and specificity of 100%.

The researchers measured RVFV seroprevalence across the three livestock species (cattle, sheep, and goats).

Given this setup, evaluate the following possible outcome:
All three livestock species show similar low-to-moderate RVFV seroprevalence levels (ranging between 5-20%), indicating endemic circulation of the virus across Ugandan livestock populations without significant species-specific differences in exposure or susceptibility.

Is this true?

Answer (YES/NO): NO